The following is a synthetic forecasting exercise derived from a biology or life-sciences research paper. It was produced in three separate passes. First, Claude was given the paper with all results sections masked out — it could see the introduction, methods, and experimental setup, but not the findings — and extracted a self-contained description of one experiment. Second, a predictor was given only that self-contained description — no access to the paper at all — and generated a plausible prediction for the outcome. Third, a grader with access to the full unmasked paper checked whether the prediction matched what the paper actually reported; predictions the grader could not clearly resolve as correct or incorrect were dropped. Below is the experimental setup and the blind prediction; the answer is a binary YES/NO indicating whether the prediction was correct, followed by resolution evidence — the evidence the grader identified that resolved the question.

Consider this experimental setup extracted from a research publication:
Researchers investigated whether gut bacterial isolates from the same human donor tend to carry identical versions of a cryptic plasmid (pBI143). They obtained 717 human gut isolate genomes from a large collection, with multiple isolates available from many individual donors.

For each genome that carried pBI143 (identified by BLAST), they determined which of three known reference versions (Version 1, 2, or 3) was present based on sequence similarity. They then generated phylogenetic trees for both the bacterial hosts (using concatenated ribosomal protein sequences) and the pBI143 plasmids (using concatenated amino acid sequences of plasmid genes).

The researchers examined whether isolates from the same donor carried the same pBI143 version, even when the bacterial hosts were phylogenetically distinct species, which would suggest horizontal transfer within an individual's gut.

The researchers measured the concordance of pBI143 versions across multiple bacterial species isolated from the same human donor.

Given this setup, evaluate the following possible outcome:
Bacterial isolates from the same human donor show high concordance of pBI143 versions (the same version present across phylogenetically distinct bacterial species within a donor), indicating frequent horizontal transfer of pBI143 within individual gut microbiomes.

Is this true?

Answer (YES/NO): YES